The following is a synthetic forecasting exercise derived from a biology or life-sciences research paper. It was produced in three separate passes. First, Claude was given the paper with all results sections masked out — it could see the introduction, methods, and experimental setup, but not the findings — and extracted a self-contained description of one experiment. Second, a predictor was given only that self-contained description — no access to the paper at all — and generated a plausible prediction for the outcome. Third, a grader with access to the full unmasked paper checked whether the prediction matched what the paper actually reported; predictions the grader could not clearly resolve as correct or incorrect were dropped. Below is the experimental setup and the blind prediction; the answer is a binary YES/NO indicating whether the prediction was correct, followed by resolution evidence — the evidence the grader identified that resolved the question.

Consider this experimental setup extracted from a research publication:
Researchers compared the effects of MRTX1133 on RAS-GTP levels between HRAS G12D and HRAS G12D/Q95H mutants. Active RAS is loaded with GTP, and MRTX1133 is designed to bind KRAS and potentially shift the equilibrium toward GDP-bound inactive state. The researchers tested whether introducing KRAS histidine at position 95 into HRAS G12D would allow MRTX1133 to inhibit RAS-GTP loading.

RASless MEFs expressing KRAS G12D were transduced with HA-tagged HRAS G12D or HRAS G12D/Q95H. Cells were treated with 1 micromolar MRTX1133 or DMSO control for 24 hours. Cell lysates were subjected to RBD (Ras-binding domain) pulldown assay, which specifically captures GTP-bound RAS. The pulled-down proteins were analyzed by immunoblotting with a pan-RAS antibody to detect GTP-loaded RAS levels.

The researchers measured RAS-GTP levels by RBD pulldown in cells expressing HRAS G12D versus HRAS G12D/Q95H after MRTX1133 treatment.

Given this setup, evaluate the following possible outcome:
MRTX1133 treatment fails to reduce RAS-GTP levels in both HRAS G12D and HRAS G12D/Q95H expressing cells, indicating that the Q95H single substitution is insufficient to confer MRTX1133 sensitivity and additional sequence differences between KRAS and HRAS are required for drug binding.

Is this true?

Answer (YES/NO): NO